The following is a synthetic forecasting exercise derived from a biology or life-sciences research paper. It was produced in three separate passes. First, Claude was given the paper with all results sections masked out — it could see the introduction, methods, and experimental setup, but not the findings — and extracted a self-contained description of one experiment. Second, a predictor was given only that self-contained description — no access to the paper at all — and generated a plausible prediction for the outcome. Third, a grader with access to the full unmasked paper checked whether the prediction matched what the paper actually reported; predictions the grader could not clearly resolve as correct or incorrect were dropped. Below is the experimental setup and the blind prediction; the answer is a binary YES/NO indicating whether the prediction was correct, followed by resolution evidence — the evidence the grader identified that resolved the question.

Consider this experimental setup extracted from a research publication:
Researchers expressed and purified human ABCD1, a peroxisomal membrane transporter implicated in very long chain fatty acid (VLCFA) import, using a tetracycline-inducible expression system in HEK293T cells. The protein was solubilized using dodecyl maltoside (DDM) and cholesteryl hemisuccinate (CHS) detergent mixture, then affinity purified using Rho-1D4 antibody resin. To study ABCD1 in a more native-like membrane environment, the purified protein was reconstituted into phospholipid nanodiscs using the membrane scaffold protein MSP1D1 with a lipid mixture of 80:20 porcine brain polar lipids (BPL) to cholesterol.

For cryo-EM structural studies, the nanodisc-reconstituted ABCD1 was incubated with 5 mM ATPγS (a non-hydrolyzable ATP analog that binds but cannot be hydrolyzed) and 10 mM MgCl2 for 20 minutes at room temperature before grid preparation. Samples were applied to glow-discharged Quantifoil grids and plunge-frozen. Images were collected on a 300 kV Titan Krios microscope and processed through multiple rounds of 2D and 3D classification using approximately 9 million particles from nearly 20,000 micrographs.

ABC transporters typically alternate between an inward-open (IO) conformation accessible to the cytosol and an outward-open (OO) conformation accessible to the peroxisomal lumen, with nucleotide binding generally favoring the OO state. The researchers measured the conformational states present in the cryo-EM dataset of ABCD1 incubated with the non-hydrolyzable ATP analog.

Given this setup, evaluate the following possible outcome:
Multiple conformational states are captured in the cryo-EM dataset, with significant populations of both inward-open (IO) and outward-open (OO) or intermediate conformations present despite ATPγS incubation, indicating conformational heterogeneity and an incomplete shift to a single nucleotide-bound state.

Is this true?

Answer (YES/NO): YES